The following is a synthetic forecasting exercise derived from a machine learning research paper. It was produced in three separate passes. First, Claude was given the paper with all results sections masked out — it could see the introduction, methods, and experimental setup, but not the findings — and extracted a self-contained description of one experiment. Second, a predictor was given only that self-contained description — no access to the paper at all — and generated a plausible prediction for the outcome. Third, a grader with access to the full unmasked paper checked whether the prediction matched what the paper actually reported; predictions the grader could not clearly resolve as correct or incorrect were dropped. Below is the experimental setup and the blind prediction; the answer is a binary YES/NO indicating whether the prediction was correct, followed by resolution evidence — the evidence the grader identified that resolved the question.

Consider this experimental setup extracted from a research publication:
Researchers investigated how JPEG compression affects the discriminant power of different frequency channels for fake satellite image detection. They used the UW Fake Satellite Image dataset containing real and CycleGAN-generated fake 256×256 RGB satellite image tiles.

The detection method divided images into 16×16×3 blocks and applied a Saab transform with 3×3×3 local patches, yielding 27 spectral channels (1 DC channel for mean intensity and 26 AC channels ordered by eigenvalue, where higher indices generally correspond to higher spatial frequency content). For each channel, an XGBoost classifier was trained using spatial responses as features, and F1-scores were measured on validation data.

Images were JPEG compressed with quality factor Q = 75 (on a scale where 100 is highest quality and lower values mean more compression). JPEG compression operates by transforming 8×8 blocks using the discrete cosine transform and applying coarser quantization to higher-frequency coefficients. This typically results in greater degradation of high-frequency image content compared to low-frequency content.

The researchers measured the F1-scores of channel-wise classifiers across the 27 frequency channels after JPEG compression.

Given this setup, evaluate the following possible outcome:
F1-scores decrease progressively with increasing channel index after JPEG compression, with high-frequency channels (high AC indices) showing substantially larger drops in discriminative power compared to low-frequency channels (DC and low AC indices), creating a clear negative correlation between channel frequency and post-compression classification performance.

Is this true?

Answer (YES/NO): NO